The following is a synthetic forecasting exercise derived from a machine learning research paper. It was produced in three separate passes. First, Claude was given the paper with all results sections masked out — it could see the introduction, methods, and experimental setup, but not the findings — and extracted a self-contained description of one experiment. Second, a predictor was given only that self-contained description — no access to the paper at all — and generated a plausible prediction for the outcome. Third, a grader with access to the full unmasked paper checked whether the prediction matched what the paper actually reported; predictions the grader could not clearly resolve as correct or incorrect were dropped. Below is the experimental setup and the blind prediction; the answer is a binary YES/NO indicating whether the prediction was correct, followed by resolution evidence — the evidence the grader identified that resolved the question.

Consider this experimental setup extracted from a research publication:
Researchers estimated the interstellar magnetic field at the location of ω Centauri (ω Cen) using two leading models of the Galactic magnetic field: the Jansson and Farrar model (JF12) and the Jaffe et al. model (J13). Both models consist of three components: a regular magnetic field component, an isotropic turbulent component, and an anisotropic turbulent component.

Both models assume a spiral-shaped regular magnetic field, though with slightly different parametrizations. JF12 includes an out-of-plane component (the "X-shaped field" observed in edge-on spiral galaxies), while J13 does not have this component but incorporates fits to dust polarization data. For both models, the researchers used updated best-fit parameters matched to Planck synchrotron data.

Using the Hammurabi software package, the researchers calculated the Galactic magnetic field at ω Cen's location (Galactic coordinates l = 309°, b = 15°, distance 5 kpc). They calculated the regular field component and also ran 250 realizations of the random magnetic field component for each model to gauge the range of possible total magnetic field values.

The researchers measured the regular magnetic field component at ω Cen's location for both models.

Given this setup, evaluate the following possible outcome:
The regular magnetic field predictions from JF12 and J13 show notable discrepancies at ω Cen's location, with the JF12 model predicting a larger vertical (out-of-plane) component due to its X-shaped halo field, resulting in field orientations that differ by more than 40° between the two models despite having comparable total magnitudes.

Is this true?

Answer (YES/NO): NO